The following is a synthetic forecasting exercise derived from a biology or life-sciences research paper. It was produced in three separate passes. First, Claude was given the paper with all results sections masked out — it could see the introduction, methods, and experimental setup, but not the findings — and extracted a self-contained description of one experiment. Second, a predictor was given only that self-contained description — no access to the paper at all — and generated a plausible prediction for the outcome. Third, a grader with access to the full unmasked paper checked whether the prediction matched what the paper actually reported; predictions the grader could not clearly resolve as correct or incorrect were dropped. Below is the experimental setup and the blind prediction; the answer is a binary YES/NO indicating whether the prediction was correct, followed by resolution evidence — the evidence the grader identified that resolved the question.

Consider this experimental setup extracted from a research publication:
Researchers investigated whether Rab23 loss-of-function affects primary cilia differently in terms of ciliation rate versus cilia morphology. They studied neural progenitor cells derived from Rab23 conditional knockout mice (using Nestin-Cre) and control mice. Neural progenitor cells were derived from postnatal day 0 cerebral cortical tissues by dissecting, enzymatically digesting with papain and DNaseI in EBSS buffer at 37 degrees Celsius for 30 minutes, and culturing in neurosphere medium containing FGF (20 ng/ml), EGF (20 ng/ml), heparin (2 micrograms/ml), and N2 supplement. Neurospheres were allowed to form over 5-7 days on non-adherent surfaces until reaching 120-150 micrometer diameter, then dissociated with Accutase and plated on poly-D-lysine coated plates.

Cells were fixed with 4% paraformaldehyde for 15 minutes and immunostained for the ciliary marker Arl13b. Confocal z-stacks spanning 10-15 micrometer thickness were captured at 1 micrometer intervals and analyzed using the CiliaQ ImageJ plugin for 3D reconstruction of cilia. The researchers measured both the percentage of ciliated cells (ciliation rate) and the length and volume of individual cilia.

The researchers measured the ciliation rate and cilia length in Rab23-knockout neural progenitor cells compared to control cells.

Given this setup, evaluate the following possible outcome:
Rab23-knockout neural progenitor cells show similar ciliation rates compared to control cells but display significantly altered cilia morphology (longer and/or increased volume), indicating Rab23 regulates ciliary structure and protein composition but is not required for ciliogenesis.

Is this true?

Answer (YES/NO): NO